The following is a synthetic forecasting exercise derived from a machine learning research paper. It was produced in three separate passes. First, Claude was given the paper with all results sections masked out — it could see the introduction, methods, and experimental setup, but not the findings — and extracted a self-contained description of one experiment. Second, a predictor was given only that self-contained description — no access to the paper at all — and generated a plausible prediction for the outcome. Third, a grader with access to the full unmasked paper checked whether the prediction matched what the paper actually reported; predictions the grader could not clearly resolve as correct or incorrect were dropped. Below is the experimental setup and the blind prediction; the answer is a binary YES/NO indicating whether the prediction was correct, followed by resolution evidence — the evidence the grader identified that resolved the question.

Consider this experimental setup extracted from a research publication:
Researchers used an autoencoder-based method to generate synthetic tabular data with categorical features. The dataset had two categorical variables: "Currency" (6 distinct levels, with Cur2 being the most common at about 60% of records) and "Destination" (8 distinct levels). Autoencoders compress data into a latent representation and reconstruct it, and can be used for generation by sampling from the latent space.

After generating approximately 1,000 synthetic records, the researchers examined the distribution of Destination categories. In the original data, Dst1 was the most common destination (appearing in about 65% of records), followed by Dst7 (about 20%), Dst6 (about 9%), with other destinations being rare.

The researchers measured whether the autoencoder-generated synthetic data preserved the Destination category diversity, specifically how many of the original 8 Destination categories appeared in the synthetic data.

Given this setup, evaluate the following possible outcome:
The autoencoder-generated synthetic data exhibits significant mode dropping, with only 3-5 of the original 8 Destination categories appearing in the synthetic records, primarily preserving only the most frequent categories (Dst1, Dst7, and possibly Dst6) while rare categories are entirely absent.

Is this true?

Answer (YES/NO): NO